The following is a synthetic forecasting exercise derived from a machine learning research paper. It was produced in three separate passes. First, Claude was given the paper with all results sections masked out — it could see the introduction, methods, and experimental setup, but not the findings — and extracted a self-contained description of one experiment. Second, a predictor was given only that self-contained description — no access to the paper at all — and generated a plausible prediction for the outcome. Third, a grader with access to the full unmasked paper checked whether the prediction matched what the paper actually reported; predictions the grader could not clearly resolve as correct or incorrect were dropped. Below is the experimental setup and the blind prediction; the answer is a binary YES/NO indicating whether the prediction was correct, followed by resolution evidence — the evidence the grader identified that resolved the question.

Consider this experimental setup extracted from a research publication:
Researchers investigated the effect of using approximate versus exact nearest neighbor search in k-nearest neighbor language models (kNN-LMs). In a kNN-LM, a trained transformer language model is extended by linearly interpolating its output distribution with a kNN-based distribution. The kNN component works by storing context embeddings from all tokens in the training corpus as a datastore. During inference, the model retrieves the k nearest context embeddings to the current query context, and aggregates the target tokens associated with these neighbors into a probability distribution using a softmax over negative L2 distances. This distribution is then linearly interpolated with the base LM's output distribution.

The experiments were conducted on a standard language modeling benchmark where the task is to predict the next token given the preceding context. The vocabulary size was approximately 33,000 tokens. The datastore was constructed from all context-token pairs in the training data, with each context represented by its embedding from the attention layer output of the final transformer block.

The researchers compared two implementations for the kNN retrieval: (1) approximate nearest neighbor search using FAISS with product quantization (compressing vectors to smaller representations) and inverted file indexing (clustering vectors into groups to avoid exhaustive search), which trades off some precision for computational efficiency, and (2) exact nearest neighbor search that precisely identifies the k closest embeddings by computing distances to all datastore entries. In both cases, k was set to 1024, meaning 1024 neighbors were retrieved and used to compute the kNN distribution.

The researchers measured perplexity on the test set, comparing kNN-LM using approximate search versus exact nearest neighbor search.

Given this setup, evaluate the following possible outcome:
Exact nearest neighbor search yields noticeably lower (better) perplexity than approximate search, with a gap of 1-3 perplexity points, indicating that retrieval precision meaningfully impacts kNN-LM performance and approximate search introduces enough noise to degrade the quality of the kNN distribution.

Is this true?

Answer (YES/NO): NO